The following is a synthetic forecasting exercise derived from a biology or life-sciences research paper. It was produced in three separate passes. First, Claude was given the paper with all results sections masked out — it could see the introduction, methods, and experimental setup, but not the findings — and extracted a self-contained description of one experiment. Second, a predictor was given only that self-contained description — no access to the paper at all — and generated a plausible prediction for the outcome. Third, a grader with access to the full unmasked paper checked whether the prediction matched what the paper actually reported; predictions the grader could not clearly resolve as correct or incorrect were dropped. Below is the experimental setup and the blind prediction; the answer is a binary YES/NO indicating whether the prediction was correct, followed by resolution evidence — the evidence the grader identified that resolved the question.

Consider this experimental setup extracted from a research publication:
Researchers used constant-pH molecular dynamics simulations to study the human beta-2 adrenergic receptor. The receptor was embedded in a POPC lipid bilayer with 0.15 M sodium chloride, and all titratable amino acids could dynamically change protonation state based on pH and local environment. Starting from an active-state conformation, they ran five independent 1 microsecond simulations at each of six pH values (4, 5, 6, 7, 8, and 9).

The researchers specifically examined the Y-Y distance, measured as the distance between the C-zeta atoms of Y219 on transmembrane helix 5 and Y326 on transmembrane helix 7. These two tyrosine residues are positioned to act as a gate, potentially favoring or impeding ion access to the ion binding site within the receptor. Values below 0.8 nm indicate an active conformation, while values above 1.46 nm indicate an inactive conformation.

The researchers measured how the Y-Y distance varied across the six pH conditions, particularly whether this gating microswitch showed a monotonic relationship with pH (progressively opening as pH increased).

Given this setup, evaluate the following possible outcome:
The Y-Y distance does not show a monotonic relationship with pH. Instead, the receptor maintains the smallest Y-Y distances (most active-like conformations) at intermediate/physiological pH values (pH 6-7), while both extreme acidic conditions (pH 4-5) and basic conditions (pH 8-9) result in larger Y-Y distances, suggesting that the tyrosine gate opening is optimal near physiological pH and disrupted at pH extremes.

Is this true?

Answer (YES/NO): NO